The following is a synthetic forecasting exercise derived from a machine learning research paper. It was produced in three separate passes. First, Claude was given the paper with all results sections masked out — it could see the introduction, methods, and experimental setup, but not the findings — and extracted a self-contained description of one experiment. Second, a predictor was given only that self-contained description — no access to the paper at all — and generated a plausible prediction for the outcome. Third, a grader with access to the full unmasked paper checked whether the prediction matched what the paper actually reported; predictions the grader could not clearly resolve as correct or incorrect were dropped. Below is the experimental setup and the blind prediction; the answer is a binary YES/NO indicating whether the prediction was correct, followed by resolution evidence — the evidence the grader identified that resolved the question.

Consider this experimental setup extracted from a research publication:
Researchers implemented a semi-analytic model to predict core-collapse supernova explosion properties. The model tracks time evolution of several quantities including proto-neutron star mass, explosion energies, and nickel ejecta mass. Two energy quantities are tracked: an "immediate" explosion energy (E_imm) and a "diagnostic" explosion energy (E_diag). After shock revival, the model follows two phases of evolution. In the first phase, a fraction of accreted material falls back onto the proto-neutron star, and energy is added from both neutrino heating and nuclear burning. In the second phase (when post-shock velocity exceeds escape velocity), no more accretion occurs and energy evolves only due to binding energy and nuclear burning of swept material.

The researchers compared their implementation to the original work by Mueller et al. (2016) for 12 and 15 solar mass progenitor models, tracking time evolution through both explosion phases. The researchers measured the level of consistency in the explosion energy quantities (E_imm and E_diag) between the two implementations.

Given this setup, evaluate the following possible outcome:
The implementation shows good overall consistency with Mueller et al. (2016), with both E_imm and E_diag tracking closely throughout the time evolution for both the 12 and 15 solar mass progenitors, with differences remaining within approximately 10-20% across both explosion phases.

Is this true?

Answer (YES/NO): NO